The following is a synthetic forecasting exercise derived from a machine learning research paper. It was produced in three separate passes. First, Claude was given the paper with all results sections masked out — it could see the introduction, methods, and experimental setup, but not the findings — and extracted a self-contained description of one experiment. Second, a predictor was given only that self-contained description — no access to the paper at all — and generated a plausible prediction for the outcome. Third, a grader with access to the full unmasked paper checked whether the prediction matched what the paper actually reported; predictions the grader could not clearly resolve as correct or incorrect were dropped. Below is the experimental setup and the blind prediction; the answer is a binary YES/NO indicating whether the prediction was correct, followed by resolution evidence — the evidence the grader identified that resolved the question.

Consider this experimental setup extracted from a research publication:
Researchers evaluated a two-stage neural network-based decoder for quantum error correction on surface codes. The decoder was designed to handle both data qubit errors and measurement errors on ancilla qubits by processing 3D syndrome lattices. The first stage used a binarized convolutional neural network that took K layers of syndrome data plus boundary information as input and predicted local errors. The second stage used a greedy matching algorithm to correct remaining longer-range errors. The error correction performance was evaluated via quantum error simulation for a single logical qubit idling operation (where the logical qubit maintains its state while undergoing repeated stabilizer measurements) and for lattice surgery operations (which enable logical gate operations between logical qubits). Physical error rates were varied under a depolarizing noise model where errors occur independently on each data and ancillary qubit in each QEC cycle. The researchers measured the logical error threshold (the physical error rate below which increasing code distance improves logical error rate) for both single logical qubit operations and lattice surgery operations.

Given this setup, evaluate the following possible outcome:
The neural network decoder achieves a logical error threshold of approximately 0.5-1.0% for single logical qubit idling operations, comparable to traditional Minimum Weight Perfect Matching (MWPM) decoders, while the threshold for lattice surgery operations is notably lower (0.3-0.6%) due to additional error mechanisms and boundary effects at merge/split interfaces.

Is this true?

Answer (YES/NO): NO